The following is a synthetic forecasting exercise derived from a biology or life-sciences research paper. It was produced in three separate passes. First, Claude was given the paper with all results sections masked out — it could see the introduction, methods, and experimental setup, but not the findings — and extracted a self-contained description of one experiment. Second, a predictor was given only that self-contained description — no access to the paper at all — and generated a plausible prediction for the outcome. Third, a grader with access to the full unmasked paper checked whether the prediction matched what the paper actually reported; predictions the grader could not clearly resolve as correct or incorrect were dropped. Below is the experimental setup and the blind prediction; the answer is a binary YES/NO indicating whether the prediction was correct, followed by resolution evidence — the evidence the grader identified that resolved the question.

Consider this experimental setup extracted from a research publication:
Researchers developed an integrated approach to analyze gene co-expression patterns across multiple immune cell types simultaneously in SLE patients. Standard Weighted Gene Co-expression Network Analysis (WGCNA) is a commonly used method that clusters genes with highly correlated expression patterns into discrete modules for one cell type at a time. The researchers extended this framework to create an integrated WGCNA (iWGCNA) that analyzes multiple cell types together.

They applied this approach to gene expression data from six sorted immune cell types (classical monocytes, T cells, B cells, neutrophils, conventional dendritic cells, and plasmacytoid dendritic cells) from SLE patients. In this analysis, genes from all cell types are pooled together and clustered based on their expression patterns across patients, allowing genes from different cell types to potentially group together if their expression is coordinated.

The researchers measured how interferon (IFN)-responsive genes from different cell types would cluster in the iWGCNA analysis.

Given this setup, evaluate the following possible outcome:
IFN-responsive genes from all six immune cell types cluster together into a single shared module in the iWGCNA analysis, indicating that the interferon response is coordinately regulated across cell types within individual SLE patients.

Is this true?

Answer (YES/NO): YES